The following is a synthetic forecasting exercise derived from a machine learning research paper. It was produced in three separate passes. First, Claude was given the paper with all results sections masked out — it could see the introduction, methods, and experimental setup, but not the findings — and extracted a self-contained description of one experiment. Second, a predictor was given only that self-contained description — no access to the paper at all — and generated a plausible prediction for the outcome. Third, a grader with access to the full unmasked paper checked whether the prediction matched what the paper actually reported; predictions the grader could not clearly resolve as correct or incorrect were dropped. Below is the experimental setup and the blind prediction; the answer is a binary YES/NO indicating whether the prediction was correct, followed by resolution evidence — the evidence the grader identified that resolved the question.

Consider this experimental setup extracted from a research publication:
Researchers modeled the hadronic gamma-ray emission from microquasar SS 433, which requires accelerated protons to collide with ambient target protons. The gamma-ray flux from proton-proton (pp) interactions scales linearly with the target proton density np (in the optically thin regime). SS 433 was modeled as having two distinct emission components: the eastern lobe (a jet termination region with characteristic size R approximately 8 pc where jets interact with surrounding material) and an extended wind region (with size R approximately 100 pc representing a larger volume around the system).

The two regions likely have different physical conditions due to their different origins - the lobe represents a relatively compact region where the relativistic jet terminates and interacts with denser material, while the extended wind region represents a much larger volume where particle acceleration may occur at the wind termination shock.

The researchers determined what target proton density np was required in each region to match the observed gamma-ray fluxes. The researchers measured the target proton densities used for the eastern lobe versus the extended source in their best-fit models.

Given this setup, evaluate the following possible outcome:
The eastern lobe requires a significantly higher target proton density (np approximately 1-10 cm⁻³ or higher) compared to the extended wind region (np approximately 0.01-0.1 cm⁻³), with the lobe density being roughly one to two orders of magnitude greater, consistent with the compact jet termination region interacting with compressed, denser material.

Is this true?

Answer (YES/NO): NO